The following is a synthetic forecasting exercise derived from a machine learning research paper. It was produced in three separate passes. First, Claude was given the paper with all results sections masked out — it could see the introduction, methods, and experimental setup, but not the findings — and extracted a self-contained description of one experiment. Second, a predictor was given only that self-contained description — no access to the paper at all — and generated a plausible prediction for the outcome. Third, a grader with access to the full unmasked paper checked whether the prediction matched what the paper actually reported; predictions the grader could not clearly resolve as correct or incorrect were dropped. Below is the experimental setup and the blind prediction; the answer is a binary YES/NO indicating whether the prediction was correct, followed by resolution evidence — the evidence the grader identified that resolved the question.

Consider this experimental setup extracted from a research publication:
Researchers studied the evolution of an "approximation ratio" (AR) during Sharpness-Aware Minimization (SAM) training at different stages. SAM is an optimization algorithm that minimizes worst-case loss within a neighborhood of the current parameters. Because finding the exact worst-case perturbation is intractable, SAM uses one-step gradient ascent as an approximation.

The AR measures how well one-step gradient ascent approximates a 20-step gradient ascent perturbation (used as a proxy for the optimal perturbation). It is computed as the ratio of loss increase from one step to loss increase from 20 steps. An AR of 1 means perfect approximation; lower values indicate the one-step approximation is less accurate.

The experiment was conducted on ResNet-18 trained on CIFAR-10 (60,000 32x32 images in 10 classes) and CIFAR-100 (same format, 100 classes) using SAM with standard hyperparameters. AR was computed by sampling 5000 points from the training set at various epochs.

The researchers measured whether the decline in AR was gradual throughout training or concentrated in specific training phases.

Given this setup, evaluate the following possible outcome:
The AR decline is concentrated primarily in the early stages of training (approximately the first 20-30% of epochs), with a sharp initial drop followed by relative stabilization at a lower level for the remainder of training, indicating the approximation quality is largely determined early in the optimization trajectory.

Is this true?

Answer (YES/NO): NO